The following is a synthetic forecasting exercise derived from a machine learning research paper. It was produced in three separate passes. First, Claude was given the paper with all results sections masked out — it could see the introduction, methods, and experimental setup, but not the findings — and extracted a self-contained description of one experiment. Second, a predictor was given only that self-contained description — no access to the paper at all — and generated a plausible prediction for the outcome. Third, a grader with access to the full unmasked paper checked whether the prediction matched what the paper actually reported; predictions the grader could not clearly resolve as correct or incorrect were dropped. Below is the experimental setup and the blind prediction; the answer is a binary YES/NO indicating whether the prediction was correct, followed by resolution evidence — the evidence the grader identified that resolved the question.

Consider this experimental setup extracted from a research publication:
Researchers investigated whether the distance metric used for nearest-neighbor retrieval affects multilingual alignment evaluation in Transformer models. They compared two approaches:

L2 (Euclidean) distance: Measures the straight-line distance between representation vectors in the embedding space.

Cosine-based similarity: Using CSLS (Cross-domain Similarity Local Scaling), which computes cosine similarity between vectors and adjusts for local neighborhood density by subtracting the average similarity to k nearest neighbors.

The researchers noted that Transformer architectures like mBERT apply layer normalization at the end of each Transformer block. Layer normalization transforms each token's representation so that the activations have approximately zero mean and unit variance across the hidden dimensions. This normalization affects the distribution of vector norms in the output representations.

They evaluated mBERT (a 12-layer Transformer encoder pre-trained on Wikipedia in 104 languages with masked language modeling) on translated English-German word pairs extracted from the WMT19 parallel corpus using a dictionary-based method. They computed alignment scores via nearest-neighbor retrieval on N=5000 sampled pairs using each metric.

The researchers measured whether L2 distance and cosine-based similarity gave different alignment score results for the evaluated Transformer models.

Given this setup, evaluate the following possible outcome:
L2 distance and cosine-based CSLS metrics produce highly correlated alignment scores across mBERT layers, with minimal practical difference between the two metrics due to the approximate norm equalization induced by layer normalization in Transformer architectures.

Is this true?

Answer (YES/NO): YES